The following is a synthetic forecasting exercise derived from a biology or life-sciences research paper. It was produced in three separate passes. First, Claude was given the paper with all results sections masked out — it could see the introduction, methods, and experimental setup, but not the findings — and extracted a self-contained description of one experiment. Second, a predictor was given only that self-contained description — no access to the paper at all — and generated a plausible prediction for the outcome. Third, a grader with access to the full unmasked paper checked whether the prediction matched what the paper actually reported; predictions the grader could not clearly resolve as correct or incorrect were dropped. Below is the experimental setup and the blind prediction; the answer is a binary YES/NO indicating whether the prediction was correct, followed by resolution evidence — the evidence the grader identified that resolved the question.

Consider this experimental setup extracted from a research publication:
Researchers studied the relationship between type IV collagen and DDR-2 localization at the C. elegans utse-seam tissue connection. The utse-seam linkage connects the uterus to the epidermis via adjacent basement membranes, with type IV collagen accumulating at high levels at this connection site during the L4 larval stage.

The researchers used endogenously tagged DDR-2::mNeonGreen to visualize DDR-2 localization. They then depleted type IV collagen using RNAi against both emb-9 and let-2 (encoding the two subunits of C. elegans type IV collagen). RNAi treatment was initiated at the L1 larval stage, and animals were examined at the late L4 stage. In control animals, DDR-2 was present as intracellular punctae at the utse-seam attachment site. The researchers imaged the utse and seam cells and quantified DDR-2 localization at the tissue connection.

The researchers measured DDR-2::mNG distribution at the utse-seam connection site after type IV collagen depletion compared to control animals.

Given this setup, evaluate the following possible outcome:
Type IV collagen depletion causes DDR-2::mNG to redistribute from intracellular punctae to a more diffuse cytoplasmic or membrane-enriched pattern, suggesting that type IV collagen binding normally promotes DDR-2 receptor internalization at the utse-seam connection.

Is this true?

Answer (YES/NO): YES